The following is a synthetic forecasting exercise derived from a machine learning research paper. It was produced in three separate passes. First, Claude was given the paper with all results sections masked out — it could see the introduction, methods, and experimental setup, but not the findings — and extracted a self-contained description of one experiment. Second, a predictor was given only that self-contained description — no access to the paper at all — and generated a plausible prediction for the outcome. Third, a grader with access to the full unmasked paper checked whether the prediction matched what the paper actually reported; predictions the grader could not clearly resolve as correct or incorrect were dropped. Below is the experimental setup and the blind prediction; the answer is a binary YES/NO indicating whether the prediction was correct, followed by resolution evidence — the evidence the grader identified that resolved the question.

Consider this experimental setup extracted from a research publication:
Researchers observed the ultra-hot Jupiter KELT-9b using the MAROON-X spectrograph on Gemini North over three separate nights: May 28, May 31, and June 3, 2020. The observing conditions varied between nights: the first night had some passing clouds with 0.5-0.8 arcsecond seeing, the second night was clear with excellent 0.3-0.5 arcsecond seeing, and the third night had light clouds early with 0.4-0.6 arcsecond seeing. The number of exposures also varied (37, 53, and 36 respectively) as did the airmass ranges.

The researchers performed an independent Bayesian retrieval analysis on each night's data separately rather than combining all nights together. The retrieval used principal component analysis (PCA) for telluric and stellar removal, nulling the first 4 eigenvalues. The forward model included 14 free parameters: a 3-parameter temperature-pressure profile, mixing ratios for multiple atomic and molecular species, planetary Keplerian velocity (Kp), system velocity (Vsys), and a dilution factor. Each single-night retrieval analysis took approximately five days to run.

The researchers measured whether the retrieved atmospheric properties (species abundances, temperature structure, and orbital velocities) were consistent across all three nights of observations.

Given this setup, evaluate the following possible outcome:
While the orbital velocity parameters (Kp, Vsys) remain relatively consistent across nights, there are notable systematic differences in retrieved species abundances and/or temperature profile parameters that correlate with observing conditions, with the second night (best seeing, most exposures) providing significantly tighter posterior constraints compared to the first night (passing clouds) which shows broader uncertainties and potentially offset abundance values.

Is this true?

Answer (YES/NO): NO